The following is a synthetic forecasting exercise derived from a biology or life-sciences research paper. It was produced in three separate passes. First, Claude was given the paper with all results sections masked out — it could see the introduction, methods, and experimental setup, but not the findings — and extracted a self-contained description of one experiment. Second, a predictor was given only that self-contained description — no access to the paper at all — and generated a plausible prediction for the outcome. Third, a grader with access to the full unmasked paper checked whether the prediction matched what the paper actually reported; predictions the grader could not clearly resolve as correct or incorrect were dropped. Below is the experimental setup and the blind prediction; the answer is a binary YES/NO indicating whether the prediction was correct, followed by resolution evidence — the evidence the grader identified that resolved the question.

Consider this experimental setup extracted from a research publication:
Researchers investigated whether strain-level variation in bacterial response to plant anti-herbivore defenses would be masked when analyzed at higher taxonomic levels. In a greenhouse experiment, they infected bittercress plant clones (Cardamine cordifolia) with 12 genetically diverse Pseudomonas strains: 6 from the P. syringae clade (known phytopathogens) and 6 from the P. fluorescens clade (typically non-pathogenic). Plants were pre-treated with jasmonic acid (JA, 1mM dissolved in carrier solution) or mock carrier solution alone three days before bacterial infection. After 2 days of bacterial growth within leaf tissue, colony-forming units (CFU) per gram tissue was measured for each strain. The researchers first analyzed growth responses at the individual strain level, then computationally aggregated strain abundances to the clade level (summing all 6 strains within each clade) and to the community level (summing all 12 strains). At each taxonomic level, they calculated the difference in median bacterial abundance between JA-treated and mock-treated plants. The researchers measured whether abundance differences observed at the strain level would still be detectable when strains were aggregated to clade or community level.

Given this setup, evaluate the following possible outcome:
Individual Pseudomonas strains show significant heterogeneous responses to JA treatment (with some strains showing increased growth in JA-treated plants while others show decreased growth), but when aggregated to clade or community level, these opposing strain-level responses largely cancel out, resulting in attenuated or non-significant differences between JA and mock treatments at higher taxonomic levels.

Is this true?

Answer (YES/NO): NO